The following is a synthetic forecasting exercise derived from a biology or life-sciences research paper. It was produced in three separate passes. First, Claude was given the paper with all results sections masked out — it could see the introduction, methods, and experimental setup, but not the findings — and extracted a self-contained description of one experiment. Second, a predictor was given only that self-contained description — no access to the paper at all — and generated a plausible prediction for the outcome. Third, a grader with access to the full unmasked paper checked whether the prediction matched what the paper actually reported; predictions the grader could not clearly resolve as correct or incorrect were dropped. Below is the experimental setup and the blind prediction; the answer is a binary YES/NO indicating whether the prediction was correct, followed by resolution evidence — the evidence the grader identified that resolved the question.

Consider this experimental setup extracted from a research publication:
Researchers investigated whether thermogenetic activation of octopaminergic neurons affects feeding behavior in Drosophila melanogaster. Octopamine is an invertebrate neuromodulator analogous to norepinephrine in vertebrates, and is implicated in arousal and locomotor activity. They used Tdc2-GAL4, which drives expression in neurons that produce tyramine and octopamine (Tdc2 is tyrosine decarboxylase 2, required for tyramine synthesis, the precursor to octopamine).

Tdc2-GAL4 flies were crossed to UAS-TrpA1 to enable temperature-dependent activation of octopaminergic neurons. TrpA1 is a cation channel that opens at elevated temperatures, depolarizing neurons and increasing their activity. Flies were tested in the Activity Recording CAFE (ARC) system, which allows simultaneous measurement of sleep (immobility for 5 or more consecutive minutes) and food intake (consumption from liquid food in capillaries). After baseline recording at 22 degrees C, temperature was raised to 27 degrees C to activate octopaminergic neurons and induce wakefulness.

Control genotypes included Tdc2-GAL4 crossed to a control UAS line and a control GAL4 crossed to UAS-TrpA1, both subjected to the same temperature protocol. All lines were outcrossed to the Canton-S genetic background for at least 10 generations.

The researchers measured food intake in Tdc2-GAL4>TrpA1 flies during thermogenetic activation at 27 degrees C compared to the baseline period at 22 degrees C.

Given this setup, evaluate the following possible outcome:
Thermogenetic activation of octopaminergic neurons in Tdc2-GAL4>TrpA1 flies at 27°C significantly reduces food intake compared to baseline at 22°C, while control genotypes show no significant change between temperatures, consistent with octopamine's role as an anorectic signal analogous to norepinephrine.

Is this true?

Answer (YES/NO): NO